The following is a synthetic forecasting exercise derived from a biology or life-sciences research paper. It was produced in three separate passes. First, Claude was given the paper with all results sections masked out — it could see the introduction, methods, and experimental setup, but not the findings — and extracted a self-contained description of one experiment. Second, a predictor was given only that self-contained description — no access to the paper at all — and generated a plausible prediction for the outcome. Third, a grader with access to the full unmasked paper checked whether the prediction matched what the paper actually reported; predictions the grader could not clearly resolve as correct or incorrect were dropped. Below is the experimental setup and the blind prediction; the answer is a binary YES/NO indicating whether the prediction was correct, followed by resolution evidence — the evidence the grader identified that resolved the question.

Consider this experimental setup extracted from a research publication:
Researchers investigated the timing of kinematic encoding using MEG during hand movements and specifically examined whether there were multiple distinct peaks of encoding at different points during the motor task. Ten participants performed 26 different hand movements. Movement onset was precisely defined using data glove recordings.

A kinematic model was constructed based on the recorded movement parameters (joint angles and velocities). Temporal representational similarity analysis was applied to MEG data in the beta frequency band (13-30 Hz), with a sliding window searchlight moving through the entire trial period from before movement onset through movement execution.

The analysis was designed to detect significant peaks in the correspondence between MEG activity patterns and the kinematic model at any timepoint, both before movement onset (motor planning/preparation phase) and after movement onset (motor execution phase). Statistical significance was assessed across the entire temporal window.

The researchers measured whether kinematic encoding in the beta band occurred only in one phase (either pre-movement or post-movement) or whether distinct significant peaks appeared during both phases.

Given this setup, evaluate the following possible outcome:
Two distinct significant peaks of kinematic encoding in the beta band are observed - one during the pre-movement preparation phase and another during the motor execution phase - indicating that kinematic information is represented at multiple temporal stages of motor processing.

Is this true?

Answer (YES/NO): YES